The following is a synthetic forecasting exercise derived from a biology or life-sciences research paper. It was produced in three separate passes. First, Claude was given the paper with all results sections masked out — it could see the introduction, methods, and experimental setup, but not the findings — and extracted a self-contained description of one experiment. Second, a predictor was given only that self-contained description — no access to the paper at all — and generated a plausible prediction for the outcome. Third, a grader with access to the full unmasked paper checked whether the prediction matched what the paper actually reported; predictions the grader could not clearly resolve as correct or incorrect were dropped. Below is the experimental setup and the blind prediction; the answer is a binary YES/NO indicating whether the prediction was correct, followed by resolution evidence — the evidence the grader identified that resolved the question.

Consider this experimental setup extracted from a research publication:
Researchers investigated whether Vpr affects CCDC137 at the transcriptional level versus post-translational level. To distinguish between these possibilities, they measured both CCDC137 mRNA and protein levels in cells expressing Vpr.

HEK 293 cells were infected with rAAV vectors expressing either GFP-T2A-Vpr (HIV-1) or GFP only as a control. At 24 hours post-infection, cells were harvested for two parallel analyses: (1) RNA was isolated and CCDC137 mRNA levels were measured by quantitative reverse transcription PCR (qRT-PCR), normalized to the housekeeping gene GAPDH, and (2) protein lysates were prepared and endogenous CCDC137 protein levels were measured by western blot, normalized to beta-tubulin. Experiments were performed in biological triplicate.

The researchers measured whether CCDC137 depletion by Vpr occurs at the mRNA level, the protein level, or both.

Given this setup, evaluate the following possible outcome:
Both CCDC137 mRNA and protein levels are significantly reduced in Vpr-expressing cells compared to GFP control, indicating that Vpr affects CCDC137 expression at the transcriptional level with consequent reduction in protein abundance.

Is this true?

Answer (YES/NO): NO